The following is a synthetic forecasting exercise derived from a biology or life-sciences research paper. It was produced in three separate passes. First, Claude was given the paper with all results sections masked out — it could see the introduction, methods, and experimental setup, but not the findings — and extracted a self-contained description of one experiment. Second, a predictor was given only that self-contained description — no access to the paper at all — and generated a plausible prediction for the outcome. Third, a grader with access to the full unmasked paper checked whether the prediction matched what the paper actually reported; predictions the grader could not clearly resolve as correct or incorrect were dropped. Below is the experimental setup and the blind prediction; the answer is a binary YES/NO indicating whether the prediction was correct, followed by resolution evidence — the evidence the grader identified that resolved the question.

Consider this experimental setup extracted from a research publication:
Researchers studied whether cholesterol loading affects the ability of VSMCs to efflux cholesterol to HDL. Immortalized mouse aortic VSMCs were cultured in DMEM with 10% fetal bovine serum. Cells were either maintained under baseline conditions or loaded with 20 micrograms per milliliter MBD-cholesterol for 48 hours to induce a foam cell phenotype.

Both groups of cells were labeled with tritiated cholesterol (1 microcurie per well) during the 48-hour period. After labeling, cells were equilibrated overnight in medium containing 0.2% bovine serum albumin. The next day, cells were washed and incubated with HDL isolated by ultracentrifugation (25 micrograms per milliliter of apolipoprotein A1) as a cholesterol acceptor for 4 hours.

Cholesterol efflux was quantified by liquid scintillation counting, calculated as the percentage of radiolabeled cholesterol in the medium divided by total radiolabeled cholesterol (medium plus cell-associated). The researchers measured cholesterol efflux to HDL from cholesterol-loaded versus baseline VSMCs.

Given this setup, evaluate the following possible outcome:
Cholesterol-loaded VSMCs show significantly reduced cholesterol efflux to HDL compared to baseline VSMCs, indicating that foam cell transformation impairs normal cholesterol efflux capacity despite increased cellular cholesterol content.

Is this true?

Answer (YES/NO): YES